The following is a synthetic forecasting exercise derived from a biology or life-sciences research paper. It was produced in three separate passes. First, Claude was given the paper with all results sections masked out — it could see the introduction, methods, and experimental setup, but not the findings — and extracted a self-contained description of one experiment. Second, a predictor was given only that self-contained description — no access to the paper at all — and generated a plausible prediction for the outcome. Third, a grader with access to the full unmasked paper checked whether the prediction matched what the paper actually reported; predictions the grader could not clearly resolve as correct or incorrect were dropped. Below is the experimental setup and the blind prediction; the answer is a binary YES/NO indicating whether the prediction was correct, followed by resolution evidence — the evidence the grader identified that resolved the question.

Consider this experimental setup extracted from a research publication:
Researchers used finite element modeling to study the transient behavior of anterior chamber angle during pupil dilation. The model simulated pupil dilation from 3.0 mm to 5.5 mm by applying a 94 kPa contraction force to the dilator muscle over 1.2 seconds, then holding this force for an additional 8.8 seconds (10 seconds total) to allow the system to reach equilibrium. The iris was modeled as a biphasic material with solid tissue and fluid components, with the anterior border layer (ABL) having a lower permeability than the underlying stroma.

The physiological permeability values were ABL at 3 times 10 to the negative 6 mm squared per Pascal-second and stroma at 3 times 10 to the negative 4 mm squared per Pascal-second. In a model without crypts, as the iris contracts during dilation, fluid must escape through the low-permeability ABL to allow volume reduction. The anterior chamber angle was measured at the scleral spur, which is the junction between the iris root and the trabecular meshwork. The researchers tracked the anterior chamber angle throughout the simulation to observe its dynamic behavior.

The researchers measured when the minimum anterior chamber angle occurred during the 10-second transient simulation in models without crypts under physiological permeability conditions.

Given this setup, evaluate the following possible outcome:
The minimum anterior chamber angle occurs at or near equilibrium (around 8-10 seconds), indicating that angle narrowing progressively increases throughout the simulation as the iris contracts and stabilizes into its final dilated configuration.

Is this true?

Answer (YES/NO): NO